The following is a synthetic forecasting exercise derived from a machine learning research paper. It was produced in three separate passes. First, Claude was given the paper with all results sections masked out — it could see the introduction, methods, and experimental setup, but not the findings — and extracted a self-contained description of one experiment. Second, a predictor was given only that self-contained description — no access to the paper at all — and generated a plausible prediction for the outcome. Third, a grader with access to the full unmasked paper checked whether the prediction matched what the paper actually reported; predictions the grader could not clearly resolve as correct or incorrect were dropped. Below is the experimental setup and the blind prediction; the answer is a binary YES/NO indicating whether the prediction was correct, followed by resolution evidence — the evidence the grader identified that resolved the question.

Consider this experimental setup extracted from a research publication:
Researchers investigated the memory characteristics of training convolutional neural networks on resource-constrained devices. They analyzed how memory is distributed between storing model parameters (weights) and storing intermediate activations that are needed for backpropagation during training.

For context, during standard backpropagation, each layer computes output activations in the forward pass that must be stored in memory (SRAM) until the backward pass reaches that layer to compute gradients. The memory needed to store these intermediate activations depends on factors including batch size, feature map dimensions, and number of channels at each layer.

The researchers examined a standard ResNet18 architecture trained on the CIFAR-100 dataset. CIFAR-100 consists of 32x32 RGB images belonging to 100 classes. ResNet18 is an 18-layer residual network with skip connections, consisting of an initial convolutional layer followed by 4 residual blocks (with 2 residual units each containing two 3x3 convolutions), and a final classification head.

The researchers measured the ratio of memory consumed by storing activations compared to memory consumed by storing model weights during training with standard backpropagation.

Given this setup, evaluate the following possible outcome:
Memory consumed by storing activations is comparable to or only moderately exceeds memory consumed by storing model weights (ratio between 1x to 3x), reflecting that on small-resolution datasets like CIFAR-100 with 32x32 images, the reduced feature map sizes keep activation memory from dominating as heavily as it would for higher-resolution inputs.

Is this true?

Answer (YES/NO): NO